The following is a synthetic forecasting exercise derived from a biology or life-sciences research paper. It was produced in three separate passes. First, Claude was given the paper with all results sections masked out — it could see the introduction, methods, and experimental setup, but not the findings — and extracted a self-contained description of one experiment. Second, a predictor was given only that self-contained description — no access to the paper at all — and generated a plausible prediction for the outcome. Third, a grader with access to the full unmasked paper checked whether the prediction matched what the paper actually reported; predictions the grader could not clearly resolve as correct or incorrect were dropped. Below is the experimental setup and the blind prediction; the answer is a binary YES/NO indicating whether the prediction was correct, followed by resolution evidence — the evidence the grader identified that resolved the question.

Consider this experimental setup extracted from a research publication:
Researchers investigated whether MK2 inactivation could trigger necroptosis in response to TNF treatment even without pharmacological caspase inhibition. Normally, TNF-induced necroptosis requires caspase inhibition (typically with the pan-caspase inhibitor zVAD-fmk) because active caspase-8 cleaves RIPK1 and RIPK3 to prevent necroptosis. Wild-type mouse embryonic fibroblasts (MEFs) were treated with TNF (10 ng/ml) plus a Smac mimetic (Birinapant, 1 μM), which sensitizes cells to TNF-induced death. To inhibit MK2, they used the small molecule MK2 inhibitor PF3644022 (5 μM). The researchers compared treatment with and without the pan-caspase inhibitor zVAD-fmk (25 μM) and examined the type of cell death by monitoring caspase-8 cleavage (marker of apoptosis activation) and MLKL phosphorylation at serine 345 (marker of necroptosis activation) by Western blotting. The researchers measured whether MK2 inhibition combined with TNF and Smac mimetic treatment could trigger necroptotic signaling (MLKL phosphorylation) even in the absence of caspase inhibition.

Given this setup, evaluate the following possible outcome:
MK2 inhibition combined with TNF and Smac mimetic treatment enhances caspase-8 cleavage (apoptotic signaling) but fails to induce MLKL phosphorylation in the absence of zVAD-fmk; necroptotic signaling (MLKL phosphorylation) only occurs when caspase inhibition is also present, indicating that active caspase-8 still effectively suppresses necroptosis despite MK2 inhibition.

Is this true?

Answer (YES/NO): NO